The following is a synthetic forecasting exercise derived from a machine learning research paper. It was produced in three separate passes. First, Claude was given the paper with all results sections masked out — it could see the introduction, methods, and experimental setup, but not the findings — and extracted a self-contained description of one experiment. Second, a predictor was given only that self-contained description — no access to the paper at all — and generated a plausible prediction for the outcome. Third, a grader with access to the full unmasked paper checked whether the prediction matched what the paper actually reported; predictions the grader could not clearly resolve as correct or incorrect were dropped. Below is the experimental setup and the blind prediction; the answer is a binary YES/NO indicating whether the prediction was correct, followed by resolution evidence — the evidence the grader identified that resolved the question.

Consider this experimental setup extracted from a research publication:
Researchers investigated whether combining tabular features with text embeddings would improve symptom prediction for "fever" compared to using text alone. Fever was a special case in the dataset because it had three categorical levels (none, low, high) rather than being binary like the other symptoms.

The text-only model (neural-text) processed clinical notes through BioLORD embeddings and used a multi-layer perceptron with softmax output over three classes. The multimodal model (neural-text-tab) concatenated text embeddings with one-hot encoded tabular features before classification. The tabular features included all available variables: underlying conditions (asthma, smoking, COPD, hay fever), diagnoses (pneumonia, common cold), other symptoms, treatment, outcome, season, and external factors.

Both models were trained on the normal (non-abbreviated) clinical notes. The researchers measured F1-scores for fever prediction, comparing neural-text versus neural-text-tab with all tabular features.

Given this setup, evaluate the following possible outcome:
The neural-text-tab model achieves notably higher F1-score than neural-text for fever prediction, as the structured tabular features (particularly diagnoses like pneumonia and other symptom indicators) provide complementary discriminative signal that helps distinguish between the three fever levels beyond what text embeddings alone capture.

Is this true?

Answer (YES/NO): NO